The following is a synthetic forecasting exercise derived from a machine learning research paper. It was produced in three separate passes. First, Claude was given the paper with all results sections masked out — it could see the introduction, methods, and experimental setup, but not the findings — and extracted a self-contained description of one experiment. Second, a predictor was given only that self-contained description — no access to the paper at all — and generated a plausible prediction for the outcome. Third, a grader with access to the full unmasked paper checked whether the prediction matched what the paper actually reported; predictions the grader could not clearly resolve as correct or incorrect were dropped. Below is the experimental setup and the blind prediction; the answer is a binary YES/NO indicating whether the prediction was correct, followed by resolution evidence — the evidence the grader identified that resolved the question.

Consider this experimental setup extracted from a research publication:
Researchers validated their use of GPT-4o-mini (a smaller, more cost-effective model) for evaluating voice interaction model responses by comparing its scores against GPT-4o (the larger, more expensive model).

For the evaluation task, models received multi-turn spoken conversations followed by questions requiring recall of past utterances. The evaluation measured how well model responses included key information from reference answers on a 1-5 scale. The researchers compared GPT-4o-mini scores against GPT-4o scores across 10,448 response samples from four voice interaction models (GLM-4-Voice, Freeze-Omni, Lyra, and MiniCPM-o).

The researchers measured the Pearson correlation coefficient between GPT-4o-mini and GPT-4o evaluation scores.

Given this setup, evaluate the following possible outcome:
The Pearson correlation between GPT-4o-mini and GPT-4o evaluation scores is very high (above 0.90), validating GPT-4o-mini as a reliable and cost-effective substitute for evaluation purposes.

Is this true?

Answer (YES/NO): NO